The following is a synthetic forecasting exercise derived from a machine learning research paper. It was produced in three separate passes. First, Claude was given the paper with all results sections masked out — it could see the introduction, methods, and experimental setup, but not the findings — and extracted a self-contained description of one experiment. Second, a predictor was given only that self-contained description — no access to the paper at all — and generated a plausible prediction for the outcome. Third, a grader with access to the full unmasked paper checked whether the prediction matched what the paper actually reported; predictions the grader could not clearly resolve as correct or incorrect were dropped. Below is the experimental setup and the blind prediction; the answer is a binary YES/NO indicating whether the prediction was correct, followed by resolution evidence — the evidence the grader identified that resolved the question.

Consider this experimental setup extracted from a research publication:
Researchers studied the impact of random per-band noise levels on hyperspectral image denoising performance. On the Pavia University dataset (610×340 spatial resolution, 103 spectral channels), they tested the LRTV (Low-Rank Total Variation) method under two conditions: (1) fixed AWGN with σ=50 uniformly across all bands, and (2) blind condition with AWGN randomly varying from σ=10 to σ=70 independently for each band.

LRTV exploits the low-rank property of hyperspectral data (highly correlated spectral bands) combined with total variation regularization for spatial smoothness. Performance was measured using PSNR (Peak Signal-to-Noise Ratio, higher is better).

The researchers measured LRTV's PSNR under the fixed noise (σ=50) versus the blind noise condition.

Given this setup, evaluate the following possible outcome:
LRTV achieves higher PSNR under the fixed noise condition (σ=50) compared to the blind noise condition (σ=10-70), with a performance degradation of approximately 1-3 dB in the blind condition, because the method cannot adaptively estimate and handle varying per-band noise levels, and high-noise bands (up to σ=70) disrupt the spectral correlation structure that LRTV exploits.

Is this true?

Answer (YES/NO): NO